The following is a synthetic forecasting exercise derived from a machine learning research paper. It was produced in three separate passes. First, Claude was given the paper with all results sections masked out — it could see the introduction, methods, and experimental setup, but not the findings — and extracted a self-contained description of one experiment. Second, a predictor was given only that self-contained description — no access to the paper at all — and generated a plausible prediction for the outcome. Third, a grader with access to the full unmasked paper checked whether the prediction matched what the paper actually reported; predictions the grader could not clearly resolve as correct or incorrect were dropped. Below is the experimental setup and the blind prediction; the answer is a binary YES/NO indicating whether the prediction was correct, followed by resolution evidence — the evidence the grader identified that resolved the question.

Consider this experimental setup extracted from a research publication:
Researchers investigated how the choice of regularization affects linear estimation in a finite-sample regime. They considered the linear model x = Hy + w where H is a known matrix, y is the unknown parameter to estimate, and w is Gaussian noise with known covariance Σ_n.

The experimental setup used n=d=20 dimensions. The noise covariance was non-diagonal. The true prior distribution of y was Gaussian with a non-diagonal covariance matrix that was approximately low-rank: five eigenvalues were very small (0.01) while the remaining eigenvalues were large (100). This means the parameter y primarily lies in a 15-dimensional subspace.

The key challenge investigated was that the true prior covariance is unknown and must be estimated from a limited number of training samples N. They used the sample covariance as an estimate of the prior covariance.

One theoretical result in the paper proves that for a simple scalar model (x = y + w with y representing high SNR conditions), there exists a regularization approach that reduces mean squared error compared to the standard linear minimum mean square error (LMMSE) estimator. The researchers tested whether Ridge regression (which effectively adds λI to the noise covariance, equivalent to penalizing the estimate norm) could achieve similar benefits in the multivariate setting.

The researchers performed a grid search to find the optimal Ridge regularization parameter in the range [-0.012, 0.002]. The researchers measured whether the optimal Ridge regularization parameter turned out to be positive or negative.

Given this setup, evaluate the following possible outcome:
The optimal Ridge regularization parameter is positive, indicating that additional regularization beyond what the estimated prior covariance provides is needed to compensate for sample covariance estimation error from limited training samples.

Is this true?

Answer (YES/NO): NO